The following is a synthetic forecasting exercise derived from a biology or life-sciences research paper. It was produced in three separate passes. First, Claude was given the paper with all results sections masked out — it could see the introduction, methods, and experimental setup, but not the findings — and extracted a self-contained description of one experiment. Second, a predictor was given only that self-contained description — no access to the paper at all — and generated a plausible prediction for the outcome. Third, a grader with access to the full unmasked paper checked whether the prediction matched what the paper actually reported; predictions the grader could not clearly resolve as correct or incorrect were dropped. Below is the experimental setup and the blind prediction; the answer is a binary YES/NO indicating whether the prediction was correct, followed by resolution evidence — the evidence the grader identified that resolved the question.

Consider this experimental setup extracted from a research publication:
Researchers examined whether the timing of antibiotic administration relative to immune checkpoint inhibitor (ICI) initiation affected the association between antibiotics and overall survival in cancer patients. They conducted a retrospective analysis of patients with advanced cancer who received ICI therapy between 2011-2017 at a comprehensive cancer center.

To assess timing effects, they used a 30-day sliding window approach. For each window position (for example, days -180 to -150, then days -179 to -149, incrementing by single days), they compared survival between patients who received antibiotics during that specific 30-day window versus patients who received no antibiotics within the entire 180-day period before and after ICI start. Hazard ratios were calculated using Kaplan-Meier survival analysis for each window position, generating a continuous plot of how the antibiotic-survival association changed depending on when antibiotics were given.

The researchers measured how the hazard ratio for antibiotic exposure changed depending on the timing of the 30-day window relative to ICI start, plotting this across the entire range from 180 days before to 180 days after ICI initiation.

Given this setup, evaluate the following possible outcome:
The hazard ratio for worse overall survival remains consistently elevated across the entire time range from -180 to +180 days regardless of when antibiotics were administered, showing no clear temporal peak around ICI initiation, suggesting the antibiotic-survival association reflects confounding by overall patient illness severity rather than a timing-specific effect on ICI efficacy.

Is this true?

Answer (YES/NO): NO